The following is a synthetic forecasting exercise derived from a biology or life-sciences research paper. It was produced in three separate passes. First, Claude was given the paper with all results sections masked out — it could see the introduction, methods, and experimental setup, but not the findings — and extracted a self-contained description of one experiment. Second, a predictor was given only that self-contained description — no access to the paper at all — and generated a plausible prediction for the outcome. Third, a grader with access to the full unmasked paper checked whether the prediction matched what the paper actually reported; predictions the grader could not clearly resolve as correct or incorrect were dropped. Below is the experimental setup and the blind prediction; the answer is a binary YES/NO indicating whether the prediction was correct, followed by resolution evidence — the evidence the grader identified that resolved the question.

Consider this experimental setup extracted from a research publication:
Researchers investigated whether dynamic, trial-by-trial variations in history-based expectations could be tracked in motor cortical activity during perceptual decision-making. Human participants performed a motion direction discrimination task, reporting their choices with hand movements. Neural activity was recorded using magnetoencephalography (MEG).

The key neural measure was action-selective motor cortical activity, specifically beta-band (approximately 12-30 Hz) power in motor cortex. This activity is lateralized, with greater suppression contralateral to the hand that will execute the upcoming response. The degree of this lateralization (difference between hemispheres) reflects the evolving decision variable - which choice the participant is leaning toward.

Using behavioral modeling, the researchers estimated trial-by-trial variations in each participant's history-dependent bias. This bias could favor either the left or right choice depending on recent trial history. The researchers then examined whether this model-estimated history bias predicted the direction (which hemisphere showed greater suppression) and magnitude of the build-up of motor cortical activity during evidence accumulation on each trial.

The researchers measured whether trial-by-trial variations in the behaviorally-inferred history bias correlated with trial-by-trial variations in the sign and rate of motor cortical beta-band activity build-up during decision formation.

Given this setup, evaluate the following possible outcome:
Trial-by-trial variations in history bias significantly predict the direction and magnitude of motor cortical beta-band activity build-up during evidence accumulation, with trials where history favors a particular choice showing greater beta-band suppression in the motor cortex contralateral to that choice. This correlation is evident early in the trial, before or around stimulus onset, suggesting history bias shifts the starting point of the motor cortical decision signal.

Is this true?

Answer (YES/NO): NO